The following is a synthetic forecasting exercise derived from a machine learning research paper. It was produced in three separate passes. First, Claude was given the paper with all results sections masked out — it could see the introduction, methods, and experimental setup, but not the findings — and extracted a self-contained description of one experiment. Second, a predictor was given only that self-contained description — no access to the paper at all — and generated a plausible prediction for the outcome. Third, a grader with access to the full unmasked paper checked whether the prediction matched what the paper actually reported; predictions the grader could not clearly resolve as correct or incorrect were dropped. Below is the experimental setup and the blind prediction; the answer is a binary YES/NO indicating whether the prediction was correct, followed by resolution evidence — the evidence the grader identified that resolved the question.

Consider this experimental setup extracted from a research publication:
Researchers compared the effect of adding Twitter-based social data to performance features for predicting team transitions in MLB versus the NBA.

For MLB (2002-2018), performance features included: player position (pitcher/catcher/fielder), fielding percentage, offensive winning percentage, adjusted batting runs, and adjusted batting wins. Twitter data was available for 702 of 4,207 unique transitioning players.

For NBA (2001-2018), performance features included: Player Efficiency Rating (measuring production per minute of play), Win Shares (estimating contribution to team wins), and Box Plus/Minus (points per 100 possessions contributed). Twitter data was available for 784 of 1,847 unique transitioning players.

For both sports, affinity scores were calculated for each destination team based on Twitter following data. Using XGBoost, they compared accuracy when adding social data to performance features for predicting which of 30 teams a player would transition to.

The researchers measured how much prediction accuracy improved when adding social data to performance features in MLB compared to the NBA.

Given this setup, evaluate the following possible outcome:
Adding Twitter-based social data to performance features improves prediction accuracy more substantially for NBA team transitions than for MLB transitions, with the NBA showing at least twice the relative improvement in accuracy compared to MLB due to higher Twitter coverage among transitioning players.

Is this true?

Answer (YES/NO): YES